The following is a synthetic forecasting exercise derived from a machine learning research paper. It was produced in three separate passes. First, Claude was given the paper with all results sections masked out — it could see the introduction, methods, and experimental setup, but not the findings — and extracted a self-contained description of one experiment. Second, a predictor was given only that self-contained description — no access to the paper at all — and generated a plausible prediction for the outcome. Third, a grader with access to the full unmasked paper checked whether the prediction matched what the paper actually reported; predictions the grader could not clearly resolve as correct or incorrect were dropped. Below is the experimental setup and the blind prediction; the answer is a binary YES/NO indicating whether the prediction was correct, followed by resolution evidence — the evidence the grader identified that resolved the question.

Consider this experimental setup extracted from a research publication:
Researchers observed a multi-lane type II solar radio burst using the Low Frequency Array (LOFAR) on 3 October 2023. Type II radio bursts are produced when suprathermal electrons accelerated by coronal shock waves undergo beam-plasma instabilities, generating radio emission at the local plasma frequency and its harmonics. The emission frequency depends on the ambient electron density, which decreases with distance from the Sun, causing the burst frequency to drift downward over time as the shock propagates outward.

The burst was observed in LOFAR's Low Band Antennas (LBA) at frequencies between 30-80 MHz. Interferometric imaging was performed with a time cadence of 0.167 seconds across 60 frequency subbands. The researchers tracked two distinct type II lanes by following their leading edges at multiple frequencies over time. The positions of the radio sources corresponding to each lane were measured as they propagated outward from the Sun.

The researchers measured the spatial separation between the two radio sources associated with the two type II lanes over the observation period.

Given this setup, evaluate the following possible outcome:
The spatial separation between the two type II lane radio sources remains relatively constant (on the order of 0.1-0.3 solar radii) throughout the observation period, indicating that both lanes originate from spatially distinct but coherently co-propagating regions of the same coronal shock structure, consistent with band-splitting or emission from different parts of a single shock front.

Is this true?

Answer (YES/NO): NO